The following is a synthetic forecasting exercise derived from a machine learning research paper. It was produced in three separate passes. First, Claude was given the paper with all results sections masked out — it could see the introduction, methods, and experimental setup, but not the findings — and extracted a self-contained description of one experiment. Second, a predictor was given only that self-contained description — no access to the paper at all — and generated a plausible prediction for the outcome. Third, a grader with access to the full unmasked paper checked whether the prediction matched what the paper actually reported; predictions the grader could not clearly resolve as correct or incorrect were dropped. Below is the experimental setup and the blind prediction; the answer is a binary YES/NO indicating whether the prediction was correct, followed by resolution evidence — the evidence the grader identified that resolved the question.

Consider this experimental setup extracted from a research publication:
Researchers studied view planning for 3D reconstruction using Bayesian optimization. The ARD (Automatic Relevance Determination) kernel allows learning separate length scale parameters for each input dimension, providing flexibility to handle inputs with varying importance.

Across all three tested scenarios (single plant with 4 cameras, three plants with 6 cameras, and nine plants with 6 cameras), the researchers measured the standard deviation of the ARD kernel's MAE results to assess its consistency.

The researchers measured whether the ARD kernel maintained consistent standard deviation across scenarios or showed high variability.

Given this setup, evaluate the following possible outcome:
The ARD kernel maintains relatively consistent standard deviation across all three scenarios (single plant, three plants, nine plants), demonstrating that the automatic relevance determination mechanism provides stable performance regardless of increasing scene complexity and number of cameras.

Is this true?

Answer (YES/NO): NO